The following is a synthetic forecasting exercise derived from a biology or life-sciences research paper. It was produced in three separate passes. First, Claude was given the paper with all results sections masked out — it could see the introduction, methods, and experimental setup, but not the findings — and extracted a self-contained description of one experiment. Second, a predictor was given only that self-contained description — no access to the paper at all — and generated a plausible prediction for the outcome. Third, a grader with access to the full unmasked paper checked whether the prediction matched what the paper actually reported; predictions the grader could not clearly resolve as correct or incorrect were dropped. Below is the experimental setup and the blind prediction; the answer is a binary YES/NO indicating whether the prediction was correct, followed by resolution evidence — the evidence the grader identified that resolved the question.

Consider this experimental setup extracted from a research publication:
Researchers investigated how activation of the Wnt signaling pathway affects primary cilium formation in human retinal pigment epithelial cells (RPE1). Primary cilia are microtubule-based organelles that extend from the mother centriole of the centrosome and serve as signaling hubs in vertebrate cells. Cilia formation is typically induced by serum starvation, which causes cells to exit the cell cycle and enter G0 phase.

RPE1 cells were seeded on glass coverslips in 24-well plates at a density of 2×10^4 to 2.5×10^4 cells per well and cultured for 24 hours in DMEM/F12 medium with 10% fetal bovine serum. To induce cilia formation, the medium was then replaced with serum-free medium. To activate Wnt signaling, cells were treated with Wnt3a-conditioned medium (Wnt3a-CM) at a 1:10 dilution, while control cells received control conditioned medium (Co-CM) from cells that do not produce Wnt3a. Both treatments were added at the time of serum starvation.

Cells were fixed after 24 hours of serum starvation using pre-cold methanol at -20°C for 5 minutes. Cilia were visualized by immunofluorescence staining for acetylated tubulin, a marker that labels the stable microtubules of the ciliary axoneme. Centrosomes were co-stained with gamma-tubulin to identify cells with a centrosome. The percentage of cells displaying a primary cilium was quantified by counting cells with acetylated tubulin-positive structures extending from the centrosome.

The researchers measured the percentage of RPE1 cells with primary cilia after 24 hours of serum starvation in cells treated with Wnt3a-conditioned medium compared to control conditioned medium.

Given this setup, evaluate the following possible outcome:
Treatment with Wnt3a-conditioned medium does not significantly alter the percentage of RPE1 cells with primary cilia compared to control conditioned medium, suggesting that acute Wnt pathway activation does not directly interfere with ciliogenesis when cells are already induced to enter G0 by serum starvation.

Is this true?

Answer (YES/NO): NO